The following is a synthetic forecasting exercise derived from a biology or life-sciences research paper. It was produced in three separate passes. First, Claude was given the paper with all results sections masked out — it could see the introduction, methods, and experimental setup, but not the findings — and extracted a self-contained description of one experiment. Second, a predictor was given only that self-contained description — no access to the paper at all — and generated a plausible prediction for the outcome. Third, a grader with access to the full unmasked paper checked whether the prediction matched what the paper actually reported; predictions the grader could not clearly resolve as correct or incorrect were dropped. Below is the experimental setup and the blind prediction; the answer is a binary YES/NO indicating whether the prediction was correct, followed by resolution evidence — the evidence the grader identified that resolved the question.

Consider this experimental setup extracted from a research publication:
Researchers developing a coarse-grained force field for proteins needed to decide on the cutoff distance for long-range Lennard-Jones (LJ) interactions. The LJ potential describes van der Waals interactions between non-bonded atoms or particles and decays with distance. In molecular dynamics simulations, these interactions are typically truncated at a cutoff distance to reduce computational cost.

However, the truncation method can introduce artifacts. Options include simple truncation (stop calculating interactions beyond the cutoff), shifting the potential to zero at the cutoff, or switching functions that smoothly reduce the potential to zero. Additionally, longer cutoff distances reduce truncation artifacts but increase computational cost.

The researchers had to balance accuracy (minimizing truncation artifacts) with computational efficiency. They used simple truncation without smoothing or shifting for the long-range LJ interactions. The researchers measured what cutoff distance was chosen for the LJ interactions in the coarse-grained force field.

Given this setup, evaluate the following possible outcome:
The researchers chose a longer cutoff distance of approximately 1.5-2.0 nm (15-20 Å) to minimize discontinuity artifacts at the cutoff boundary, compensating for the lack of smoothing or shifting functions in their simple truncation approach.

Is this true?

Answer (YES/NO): YES